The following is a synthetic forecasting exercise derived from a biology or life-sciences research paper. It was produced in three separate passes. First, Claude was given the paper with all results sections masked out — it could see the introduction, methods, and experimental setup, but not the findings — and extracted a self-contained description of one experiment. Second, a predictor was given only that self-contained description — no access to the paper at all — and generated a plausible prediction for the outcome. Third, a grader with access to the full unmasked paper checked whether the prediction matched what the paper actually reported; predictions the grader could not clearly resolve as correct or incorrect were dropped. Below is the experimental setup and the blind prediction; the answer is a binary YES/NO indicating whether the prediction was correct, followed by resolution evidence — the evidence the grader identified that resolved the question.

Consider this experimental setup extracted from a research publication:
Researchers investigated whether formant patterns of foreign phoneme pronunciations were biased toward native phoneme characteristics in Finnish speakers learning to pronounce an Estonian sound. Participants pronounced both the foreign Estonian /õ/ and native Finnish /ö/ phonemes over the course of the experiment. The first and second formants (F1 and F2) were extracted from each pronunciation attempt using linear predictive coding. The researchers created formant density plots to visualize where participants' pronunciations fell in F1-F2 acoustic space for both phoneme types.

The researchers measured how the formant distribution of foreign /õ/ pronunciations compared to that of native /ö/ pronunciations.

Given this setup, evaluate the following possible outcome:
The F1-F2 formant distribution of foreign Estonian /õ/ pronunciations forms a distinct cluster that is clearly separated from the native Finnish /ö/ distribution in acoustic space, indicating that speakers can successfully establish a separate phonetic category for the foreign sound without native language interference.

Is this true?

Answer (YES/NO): NO